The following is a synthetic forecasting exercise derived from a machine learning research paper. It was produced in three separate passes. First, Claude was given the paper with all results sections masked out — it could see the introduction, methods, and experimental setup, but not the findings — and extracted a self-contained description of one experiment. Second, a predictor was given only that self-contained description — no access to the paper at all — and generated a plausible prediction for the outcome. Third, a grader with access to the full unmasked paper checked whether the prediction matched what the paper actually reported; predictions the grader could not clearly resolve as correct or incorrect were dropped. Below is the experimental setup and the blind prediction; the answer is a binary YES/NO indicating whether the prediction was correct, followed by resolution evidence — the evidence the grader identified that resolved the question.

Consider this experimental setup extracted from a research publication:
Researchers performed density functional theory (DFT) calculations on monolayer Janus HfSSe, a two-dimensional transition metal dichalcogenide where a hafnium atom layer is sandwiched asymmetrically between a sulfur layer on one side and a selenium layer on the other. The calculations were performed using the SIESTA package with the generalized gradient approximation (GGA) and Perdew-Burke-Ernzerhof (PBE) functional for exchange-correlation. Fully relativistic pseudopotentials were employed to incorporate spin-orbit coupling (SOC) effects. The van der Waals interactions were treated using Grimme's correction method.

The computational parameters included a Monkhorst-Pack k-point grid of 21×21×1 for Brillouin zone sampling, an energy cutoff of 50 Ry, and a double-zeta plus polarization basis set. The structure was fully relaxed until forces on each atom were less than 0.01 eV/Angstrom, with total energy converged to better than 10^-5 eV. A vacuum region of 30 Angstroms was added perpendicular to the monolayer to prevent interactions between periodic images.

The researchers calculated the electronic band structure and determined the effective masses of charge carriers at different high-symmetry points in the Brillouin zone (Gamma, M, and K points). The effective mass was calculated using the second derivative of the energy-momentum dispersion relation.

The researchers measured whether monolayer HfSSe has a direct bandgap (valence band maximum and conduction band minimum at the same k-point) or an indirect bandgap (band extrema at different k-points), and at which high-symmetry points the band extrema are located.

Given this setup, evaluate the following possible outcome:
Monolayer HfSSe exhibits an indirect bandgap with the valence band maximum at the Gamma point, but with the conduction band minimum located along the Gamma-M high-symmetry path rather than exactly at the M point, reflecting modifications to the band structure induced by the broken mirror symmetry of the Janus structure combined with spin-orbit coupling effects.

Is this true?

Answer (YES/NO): NO